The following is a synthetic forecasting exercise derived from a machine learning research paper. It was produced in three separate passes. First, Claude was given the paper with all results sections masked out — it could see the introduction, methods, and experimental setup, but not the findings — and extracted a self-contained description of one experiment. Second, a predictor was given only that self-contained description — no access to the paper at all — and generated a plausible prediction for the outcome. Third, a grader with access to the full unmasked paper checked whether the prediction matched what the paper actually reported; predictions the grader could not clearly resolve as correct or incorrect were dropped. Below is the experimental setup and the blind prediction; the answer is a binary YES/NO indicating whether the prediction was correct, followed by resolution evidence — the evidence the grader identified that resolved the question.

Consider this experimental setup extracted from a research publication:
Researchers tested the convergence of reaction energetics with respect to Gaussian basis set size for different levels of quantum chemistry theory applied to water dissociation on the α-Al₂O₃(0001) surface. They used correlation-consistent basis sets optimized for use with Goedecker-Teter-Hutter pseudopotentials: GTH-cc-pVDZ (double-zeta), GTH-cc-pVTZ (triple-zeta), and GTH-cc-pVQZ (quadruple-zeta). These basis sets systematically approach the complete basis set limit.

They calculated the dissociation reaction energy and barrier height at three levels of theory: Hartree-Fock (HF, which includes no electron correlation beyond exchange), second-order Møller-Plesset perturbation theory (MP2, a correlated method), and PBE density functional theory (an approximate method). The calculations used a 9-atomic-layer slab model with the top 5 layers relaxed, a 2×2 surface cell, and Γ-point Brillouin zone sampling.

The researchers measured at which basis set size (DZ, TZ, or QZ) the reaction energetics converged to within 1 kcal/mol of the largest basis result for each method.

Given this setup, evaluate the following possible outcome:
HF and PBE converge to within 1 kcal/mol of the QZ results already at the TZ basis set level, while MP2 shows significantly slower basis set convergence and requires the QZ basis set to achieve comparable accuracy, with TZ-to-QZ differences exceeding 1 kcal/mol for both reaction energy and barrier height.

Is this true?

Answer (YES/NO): NO